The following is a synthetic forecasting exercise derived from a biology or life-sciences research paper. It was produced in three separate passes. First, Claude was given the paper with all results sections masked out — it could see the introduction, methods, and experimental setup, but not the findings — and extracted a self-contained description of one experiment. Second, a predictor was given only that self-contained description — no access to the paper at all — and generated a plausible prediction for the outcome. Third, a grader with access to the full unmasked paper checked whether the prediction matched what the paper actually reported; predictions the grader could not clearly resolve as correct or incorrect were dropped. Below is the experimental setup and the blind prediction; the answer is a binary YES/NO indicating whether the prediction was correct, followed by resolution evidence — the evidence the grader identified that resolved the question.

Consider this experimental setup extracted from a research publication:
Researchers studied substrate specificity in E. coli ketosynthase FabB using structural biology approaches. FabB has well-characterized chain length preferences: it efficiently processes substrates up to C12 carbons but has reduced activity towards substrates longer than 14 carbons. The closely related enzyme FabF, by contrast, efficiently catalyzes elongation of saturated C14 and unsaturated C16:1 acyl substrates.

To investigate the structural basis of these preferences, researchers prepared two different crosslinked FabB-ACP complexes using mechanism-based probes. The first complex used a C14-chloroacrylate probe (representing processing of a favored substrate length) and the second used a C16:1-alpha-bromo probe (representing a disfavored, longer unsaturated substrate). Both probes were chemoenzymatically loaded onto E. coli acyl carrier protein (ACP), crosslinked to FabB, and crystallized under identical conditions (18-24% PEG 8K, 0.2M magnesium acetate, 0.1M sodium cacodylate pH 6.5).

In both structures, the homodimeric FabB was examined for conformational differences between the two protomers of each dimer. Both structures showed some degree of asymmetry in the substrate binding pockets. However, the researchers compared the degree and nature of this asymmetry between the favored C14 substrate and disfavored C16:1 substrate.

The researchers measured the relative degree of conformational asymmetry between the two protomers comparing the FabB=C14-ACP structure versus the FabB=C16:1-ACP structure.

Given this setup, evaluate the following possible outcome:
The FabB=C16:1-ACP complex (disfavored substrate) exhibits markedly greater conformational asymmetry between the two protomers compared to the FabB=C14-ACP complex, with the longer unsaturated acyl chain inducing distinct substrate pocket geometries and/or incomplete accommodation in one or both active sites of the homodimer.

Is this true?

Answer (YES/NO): YES